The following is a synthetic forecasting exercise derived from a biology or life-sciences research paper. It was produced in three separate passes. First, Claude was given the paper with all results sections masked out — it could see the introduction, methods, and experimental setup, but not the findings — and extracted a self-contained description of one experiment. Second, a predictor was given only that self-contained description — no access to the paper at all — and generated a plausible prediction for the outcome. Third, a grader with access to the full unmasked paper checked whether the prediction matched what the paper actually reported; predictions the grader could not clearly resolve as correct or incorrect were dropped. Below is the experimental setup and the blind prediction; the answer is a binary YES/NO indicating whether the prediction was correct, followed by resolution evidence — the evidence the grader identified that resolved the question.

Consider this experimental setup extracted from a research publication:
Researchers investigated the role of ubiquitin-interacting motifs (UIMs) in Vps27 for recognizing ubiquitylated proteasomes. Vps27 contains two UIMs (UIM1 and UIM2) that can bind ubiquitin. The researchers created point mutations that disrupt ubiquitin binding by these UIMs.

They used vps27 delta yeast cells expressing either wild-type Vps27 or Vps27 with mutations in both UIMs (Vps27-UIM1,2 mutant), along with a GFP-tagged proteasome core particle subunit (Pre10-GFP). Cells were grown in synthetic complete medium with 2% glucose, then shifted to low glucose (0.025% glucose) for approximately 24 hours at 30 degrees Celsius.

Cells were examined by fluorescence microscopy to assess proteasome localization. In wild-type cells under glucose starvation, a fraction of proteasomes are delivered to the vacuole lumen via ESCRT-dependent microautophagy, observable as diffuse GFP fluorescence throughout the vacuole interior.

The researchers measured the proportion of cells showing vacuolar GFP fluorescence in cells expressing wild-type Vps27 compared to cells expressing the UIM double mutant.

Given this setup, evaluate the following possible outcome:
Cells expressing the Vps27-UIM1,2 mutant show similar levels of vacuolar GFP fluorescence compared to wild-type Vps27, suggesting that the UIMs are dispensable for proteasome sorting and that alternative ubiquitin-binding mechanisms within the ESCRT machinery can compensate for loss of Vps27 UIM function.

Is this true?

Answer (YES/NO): NO